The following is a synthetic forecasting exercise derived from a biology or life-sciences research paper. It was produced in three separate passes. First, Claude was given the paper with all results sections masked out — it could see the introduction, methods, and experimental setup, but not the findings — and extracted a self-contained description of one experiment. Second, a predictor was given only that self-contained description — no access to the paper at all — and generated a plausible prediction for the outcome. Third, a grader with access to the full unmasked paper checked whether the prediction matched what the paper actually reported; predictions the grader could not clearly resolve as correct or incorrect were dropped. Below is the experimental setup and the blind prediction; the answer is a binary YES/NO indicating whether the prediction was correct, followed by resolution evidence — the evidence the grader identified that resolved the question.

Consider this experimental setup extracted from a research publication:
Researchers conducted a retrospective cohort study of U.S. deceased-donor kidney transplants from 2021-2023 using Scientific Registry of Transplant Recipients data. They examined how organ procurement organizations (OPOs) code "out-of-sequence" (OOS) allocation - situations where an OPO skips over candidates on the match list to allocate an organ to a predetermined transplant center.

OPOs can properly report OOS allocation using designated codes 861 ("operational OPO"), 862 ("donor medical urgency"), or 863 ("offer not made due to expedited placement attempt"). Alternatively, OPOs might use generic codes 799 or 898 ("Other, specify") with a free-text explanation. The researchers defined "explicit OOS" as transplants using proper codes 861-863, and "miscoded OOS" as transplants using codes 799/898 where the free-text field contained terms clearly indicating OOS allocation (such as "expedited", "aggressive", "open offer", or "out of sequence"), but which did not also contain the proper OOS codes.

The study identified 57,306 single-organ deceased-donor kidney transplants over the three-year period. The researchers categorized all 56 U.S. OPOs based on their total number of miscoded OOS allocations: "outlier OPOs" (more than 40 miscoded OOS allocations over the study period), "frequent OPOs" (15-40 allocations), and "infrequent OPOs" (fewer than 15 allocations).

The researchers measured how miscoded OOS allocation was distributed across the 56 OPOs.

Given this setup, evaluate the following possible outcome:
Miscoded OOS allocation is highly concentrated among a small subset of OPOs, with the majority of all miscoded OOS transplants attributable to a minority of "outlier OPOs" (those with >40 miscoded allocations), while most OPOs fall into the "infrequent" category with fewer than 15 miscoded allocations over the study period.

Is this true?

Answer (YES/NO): YES